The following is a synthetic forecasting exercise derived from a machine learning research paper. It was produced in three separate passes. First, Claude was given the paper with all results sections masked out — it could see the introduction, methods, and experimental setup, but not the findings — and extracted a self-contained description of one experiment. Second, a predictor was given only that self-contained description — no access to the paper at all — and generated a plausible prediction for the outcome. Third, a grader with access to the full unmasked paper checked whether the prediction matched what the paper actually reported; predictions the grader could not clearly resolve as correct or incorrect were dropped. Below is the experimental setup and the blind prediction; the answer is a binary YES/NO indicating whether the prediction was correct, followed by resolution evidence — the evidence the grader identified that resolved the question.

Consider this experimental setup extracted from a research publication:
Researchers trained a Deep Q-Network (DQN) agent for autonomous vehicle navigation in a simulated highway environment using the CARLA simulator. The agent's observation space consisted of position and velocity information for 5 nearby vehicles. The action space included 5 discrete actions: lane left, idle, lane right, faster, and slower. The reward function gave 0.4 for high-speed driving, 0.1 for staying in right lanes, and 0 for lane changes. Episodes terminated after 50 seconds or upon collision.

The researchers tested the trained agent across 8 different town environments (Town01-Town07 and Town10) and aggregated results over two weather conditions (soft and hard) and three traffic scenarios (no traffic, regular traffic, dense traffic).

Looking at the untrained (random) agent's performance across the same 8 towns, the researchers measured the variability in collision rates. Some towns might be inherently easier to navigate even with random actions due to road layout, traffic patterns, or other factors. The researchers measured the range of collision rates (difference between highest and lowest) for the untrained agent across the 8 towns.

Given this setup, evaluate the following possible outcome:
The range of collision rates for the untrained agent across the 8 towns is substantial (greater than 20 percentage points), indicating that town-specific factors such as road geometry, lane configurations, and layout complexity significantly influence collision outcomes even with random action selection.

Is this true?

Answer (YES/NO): NO